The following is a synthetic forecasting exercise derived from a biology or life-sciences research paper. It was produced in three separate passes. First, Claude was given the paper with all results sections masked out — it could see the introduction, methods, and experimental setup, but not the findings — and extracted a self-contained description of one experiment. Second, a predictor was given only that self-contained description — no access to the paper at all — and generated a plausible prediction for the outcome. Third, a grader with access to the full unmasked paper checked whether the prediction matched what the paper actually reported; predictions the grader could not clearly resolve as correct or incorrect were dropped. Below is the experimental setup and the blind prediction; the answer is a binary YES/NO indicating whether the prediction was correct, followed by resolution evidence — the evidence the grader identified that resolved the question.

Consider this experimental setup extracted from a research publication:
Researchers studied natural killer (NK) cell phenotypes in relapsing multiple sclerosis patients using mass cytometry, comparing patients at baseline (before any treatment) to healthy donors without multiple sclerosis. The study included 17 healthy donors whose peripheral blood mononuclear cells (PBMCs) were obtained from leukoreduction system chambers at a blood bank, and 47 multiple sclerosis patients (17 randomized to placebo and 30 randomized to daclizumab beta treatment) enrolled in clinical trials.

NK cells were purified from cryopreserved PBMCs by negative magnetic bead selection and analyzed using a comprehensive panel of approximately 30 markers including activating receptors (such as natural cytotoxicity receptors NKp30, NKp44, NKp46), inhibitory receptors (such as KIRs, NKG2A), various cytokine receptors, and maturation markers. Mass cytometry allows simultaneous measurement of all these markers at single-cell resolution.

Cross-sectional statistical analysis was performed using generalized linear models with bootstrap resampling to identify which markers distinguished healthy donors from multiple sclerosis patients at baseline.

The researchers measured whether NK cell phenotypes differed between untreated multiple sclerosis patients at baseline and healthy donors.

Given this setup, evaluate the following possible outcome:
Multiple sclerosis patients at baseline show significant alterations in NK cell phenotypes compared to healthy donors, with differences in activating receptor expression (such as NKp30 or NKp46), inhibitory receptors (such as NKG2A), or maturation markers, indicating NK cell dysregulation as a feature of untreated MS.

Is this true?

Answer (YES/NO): NO